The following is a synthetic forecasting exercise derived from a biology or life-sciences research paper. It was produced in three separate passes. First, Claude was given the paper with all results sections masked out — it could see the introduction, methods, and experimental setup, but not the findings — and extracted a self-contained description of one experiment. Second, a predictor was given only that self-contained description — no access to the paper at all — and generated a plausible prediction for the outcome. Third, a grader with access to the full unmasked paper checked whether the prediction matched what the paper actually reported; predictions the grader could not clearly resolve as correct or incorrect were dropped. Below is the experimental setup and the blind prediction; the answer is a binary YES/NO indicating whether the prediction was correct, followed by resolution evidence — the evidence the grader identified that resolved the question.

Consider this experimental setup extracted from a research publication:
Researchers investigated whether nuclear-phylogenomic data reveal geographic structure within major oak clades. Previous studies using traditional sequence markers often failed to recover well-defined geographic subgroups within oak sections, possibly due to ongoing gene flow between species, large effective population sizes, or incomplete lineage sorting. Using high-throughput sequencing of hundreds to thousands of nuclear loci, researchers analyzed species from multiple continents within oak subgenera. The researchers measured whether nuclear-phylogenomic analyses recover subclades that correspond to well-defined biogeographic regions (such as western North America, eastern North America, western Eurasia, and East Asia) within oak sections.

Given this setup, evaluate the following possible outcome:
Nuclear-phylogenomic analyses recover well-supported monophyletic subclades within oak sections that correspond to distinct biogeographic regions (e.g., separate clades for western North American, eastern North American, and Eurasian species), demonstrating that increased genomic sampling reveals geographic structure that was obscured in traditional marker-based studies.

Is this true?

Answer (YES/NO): YES